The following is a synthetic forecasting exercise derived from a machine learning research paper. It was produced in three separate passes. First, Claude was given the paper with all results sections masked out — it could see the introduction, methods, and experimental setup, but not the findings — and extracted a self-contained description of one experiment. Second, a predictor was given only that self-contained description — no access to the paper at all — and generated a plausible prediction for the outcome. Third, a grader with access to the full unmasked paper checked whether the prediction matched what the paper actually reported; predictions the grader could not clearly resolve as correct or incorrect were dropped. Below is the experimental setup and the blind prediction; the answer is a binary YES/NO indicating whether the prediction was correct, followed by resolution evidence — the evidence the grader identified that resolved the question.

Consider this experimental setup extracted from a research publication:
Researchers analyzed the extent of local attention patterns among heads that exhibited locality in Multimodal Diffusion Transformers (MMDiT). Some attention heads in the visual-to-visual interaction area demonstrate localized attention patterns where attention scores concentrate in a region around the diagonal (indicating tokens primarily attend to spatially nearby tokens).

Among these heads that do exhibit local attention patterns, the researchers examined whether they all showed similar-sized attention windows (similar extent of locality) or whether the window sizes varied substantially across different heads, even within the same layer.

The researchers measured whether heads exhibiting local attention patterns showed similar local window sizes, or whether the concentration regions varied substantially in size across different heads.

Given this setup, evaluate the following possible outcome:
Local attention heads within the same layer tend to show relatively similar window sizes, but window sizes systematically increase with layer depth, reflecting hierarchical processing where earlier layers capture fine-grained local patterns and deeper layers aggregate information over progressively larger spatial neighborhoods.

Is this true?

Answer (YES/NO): NO